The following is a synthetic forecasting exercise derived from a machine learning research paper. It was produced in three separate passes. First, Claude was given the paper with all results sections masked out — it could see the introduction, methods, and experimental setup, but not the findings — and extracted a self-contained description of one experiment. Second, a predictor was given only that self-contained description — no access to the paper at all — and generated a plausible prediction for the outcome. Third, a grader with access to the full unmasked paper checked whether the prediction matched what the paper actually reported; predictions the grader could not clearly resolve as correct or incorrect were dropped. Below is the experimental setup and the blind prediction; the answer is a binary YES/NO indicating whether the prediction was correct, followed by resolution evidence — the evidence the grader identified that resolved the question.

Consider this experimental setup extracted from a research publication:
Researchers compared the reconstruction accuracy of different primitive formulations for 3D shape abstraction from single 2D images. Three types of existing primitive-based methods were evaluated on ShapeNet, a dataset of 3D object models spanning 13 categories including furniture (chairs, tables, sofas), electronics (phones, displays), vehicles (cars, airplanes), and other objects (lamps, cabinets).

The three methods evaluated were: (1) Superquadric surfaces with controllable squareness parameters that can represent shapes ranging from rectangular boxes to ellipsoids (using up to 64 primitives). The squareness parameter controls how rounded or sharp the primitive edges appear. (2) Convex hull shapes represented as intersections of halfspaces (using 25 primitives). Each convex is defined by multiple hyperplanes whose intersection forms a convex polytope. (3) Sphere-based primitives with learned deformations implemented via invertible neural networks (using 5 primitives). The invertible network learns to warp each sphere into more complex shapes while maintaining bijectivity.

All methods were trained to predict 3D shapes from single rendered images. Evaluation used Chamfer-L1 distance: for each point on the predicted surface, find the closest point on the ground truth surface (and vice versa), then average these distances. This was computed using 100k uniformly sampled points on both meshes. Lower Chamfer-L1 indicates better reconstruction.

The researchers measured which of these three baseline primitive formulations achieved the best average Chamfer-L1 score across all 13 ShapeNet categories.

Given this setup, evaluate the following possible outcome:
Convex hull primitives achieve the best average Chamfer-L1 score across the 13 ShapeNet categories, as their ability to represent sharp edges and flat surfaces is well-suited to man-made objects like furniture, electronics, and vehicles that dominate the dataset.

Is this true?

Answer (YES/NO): NO